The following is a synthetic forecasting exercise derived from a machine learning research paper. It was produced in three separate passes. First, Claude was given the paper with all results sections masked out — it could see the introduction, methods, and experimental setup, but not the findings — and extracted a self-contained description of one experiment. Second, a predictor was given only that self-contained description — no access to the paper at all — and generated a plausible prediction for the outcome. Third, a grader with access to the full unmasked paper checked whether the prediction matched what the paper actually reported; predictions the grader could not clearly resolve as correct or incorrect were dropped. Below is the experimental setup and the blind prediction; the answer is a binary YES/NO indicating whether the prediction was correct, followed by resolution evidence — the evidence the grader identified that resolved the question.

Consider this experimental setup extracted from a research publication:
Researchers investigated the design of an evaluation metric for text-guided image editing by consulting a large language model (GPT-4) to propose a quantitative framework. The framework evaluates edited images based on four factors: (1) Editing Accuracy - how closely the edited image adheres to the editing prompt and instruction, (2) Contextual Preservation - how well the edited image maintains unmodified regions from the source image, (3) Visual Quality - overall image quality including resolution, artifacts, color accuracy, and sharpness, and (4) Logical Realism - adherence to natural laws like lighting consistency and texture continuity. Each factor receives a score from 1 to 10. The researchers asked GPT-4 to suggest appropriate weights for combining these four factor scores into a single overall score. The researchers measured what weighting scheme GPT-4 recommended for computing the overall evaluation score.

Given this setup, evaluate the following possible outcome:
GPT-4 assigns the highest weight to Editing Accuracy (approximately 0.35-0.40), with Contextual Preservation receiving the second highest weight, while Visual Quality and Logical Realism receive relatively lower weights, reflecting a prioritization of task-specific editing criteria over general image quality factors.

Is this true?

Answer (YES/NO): YES